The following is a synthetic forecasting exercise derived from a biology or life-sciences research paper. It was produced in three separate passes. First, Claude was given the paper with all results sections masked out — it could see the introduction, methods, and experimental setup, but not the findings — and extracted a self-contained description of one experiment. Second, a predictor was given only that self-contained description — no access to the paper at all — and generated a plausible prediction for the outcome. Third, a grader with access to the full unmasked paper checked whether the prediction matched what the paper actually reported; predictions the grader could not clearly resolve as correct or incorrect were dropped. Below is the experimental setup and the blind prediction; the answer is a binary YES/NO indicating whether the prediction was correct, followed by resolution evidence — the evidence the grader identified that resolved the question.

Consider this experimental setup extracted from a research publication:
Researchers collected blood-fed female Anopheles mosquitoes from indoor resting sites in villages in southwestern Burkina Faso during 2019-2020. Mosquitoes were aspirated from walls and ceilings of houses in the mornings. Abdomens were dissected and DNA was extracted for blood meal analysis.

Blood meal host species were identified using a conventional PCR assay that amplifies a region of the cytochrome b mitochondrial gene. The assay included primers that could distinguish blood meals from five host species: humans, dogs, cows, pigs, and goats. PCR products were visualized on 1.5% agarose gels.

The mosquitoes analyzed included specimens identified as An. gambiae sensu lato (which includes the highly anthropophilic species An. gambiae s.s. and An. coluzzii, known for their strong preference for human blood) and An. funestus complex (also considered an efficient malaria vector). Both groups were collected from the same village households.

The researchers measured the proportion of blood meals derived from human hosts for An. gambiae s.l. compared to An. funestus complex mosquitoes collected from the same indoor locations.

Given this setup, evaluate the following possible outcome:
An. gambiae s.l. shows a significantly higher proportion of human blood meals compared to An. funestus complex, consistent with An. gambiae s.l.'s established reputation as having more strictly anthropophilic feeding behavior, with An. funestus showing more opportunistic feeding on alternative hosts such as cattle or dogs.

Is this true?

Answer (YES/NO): NO